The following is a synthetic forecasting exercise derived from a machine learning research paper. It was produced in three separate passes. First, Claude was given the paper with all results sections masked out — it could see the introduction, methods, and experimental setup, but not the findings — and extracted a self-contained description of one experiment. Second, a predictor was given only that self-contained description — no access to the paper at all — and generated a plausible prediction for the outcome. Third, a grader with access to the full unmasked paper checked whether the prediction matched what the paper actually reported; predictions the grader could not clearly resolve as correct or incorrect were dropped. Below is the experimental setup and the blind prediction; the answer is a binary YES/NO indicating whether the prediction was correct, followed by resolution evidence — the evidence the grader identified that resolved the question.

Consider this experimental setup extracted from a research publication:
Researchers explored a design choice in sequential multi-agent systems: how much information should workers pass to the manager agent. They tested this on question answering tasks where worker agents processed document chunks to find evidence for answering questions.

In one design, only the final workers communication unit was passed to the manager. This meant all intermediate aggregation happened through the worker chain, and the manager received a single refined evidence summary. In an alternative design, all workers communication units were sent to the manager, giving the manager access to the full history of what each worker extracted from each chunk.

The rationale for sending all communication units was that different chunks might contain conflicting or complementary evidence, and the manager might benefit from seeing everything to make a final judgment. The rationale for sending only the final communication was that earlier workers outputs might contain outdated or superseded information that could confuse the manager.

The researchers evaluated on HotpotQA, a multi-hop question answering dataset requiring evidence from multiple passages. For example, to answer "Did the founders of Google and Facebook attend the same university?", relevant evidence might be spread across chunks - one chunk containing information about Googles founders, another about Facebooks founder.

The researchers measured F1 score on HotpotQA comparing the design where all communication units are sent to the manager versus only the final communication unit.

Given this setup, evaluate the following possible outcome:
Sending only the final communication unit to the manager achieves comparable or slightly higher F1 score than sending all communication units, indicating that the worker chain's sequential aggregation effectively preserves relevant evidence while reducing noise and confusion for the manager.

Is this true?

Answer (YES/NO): YES